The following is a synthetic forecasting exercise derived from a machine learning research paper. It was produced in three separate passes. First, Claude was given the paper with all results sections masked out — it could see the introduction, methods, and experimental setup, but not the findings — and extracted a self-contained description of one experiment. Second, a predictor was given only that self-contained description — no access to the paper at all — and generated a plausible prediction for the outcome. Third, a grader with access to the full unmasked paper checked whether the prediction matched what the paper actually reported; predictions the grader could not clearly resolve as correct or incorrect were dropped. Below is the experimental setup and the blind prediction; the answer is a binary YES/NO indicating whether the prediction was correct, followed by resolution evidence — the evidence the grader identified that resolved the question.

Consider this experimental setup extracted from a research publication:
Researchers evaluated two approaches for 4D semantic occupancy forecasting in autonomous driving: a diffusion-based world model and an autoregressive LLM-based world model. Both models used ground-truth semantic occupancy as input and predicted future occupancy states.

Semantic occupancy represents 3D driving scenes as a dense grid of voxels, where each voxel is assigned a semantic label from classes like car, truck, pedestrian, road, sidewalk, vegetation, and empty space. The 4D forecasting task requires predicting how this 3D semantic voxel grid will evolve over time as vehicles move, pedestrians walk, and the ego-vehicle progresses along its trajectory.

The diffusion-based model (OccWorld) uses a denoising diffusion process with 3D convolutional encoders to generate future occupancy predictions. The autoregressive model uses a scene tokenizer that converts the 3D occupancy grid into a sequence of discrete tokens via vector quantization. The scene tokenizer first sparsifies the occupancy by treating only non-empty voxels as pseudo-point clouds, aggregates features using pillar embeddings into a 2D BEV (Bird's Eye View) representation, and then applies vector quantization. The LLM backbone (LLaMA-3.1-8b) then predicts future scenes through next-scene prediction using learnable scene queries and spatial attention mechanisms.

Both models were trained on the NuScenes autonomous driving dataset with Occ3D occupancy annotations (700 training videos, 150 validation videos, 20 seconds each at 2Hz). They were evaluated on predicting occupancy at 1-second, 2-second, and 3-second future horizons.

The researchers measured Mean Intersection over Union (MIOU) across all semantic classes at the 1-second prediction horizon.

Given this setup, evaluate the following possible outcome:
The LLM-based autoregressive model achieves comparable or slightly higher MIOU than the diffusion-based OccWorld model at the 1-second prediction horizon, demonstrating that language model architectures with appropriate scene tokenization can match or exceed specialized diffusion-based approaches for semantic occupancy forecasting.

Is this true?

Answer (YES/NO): NO